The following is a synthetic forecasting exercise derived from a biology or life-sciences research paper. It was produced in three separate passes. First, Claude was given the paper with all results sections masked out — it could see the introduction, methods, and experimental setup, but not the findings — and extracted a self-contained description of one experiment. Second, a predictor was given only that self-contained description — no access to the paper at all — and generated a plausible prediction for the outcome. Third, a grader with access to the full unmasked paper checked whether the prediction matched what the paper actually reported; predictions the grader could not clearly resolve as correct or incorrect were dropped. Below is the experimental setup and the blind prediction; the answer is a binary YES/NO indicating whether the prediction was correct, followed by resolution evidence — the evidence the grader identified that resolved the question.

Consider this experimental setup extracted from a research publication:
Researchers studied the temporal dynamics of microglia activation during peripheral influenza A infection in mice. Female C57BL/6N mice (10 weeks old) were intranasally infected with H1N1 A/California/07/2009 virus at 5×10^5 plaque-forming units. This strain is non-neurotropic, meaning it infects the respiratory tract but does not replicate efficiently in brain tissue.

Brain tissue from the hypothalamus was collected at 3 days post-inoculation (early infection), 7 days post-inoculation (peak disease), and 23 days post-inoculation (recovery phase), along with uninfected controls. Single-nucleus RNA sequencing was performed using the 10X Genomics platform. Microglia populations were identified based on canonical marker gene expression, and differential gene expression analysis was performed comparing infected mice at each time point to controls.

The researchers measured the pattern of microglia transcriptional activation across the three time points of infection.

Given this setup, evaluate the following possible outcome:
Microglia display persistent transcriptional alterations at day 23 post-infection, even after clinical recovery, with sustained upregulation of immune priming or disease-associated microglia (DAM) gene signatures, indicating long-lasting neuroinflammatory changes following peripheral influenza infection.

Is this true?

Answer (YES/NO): NO